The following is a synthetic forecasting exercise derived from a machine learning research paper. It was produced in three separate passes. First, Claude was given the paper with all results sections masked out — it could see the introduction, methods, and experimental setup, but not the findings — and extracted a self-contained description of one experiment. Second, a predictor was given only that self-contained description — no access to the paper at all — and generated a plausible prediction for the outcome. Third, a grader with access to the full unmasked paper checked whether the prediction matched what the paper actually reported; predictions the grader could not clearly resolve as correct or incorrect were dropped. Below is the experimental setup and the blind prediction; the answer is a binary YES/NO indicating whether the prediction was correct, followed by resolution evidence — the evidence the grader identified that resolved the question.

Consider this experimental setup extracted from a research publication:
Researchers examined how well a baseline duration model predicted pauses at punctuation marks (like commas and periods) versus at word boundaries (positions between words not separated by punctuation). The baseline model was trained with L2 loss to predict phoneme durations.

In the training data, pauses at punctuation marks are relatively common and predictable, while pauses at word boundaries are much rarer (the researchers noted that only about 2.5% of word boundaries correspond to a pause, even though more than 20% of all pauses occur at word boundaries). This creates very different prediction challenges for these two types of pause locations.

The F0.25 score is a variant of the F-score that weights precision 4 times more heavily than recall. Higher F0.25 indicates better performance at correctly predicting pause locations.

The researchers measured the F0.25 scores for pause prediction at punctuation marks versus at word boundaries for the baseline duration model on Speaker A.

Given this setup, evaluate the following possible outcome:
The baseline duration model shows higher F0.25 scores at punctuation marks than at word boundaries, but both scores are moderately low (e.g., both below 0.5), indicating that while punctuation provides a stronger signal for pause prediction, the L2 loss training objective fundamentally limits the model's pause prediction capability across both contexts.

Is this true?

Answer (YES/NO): NO